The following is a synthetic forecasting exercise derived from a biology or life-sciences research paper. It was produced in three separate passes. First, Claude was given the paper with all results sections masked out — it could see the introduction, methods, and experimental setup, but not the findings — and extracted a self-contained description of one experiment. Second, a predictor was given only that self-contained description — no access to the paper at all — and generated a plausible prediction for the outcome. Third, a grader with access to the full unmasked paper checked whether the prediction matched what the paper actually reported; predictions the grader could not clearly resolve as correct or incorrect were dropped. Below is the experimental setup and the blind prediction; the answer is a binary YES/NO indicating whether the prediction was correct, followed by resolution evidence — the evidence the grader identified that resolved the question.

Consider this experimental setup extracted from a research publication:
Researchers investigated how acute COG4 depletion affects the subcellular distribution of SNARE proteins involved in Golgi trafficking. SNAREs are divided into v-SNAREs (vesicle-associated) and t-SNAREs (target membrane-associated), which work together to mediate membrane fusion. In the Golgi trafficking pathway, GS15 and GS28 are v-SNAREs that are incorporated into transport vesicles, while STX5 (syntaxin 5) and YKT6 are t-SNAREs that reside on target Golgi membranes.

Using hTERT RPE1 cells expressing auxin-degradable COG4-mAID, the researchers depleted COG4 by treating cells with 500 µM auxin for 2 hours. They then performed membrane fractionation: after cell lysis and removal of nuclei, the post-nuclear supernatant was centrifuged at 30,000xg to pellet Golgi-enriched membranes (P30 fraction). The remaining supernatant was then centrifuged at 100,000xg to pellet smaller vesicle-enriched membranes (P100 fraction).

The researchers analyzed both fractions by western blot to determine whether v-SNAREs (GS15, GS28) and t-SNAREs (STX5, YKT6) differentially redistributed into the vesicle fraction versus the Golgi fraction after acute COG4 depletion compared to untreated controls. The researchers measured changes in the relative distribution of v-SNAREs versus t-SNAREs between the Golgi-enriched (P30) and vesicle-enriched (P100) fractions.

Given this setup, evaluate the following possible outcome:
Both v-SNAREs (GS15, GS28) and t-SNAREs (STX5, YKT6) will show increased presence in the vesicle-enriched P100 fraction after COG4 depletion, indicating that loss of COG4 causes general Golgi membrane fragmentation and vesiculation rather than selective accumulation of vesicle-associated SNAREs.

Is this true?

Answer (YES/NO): NO